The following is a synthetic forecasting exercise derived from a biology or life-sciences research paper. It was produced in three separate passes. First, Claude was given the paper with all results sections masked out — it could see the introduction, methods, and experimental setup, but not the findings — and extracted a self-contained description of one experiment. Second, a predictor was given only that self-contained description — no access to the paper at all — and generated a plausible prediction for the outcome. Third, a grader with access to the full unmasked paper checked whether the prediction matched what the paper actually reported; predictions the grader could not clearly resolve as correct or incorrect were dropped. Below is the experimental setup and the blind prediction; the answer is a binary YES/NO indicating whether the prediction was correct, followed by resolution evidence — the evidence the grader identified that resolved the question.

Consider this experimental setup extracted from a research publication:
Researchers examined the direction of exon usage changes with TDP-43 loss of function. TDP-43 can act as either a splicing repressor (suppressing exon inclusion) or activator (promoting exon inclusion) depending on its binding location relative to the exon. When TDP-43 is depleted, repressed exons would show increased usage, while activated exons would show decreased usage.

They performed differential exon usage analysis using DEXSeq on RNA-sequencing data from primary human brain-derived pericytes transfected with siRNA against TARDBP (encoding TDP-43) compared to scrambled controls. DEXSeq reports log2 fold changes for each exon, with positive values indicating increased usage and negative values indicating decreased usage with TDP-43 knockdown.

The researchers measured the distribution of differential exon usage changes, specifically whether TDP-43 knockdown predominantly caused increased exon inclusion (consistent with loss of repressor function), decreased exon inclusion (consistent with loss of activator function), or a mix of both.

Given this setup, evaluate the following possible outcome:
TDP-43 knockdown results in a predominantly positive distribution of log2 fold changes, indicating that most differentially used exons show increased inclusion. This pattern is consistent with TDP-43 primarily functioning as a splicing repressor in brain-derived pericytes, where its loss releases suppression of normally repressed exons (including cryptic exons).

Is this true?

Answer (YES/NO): YES